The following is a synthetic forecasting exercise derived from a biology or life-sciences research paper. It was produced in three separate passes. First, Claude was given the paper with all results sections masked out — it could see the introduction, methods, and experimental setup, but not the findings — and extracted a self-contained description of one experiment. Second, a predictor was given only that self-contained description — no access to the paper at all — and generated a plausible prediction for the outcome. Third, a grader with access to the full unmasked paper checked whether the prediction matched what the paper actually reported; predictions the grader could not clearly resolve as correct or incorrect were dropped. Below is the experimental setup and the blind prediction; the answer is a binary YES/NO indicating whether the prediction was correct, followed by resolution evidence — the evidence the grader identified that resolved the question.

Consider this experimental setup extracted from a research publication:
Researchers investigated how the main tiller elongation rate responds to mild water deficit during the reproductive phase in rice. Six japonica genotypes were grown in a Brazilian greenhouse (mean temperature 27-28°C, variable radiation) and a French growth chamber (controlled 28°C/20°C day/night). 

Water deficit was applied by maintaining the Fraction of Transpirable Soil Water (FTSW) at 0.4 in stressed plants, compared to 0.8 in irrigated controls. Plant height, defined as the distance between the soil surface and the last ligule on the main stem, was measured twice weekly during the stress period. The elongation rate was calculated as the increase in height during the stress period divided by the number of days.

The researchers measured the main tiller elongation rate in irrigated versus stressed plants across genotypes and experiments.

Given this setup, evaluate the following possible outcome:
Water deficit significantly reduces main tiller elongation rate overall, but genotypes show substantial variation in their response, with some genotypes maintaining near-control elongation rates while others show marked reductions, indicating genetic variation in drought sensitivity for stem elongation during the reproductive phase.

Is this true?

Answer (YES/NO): YES